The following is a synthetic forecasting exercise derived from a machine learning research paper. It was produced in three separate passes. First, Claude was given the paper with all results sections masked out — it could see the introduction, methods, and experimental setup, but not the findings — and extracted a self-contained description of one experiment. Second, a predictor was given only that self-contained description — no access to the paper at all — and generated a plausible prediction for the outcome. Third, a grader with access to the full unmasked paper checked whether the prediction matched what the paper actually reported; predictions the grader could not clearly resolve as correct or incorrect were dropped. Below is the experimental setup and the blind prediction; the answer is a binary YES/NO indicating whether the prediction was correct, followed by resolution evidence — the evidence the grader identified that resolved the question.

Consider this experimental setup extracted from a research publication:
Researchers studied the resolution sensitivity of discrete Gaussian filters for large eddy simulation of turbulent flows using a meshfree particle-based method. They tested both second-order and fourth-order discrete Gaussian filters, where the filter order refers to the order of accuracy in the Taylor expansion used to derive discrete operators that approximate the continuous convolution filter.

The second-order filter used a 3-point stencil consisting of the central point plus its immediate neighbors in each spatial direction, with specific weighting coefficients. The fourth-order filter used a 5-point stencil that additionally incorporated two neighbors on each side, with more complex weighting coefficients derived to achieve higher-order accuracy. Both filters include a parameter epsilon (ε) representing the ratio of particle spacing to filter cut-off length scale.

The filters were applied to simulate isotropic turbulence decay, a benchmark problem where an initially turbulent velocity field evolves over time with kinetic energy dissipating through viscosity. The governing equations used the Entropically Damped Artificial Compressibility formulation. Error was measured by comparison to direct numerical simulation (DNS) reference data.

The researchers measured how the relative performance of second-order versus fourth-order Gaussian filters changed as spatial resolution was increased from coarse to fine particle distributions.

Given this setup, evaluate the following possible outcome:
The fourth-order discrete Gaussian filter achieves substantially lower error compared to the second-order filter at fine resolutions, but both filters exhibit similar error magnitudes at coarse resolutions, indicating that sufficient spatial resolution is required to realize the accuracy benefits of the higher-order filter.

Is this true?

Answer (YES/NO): NO